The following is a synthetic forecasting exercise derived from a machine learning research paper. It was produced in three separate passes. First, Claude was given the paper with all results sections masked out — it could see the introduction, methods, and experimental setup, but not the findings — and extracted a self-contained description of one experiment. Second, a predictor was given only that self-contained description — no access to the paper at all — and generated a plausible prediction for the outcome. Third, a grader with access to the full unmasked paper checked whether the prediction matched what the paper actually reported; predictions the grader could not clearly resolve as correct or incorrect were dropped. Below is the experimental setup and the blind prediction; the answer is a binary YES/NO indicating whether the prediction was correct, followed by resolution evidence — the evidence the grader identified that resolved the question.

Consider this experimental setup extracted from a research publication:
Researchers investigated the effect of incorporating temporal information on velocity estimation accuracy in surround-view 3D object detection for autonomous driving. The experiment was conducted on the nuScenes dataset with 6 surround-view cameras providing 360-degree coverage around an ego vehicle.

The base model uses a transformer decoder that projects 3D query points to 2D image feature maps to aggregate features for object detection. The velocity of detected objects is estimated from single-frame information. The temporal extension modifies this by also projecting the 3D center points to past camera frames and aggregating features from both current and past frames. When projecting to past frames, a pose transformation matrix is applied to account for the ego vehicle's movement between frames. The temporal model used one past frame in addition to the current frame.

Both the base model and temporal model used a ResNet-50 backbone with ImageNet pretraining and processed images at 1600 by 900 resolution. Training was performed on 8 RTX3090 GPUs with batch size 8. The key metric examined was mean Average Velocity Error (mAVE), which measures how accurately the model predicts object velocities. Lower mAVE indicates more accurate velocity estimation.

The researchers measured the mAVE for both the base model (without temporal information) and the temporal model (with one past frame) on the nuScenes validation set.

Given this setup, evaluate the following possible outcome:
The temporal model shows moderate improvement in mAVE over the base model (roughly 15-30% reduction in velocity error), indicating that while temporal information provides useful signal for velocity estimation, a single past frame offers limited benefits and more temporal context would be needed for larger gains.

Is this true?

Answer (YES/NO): NO